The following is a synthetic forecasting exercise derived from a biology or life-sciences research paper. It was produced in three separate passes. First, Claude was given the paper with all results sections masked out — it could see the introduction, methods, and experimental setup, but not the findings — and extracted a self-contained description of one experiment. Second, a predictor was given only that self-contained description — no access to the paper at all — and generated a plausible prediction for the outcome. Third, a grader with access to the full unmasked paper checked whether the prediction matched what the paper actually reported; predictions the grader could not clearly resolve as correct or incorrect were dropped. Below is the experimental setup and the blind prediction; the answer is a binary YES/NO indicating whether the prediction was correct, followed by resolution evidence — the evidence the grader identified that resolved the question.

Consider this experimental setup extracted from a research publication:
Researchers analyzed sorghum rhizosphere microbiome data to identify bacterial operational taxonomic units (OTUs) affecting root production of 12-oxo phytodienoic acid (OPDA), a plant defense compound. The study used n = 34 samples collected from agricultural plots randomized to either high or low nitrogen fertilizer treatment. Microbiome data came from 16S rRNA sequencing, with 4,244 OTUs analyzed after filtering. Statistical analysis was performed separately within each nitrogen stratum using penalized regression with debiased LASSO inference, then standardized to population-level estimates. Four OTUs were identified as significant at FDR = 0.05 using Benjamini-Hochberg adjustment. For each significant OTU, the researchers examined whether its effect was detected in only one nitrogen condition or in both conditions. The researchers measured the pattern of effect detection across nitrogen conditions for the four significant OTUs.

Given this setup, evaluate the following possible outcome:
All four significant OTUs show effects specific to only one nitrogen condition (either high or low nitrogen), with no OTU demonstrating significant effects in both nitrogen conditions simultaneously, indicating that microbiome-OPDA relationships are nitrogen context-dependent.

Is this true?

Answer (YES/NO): YES